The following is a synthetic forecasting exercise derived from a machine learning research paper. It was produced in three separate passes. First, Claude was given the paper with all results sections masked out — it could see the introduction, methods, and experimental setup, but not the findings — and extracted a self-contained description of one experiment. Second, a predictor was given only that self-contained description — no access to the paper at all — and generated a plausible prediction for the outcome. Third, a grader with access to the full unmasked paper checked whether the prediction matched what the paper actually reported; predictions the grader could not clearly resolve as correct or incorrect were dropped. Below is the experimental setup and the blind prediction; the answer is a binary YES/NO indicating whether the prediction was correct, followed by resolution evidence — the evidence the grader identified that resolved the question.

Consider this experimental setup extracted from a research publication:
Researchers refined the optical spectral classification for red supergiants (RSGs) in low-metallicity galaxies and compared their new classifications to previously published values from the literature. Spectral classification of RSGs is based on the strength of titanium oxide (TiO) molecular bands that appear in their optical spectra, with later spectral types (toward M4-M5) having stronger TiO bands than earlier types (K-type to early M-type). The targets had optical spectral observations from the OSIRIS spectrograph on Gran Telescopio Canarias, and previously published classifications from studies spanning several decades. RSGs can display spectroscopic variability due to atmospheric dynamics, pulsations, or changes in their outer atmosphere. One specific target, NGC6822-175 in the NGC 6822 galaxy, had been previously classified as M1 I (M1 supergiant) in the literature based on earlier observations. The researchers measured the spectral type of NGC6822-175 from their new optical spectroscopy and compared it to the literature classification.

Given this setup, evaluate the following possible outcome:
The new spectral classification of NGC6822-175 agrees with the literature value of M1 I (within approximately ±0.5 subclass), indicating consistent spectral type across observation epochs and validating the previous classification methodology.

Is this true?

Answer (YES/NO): NO